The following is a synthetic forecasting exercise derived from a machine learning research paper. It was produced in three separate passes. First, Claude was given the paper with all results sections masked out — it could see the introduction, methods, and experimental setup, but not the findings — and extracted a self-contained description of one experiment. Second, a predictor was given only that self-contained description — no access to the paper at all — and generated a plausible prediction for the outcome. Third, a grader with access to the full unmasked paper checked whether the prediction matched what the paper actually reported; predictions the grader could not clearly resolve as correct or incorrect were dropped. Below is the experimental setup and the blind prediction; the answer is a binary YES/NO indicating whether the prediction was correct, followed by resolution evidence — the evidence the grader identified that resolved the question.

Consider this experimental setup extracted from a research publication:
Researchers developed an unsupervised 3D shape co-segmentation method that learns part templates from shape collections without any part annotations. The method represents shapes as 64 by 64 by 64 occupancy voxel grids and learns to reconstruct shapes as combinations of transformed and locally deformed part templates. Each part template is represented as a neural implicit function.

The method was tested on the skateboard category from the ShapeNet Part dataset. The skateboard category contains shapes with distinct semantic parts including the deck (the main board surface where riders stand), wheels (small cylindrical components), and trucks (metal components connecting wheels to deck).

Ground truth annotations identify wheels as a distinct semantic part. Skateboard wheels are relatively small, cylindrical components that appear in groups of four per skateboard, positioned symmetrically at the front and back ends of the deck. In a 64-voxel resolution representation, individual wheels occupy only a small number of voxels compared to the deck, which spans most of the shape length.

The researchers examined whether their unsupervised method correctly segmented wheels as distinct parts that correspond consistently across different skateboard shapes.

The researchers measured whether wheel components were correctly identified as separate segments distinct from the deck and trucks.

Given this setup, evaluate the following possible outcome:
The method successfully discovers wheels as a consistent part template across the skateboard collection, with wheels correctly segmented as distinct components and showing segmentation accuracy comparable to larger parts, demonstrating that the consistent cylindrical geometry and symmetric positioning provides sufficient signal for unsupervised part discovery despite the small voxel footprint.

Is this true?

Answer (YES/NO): NO